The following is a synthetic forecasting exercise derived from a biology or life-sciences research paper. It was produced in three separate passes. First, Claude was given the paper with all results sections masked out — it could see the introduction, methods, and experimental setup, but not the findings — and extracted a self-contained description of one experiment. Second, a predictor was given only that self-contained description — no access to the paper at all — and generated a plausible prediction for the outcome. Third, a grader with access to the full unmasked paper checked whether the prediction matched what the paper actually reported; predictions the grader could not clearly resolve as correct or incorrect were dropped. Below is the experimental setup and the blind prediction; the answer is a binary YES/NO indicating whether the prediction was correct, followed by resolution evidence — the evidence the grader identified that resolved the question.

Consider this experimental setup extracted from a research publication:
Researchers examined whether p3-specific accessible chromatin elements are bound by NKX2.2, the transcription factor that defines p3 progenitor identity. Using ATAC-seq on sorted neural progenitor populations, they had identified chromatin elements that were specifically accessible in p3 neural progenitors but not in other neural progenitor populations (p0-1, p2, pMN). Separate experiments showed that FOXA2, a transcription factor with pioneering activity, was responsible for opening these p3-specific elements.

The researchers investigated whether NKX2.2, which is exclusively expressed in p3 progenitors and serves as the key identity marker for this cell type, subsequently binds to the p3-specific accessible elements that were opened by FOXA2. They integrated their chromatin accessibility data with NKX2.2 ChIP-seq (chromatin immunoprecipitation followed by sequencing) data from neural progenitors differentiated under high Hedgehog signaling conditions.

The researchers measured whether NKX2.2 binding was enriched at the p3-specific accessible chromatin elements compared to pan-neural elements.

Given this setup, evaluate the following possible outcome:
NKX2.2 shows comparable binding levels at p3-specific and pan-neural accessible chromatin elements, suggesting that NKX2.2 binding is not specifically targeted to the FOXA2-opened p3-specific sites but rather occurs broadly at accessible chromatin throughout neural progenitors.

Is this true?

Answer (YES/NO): NO